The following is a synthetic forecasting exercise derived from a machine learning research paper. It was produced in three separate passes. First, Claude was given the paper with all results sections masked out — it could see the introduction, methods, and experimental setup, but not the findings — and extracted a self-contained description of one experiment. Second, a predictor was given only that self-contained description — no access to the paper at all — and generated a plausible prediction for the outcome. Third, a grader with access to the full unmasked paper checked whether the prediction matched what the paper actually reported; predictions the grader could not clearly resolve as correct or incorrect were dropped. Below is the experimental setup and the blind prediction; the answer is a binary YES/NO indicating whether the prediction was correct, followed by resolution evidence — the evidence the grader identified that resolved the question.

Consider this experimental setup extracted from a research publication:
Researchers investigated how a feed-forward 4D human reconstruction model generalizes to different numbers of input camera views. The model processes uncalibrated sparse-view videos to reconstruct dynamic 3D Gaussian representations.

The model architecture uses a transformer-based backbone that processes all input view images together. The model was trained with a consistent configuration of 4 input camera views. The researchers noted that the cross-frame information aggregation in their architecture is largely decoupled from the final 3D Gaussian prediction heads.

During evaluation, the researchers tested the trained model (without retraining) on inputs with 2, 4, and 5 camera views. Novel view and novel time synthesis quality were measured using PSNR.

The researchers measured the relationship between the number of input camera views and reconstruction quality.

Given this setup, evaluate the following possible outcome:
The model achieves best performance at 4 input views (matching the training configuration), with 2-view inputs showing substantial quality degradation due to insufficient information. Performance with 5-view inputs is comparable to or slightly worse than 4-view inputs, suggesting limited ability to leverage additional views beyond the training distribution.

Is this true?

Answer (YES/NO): NO